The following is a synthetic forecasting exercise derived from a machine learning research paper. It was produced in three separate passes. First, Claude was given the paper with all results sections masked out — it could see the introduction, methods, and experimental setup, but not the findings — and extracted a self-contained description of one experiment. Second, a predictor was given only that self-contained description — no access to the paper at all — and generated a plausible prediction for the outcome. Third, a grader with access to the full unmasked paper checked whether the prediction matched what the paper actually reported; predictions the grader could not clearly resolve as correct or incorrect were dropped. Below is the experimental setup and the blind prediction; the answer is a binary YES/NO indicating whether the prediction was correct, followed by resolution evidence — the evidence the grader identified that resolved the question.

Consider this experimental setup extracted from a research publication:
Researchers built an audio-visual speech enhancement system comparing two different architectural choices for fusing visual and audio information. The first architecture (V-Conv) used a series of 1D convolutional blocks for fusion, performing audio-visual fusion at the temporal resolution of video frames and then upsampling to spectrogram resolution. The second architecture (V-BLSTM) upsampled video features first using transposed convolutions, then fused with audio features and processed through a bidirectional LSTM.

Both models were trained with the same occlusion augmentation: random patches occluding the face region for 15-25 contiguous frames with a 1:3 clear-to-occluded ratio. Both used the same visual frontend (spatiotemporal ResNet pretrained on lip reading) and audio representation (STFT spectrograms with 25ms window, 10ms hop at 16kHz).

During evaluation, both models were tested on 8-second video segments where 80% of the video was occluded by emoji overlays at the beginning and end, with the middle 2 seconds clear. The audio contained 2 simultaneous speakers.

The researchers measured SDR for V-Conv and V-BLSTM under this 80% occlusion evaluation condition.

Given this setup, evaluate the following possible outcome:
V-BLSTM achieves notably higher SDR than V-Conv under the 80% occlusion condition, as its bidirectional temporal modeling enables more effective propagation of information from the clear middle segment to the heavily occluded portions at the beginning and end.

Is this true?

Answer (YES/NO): YES